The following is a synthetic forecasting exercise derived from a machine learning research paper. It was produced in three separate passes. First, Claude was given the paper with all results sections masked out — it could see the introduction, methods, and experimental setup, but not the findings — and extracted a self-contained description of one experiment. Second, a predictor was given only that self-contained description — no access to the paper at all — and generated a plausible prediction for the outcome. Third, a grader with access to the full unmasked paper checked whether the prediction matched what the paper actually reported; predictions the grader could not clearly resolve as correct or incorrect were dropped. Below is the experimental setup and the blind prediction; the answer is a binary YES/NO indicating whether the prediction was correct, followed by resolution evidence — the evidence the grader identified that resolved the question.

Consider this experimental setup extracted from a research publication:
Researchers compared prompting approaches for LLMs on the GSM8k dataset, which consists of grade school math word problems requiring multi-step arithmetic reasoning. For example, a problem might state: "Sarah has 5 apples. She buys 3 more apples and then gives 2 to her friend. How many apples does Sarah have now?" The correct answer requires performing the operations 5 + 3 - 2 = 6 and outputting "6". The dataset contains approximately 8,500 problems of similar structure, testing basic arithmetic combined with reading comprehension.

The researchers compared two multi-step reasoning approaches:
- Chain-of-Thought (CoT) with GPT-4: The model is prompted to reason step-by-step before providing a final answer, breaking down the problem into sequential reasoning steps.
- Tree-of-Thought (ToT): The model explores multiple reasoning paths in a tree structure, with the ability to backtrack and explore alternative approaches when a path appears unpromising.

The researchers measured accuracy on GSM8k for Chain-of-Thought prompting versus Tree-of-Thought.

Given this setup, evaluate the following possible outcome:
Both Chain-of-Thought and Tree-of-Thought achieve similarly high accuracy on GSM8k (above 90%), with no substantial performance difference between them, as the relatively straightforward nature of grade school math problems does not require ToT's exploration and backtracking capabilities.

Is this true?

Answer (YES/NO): NO